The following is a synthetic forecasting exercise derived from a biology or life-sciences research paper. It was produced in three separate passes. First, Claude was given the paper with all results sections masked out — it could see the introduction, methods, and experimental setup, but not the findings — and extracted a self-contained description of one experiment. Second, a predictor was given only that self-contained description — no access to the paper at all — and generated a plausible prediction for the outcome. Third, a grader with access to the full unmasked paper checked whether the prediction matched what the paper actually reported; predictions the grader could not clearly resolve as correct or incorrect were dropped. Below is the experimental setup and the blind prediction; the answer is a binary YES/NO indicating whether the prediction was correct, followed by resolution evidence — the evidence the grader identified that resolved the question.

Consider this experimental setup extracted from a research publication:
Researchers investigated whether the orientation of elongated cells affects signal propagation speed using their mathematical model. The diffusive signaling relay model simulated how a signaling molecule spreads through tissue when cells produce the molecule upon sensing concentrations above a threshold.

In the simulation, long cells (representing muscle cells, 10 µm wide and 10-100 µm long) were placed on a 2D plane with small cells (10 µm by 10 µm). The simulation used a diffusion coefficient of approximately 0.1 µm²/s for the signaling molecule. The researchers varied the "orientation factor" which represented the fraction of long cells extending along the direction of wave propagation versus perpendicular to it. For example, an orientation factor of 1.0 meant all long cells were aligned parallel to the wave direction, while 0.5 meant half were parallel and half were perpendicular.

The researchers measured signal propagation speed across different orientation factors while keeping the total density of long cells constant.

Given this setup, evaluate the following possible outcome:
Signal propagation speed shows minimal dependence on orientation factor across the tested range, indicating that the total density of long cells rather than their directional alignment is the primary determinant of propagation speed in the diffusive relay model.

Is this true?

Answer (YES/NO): NO